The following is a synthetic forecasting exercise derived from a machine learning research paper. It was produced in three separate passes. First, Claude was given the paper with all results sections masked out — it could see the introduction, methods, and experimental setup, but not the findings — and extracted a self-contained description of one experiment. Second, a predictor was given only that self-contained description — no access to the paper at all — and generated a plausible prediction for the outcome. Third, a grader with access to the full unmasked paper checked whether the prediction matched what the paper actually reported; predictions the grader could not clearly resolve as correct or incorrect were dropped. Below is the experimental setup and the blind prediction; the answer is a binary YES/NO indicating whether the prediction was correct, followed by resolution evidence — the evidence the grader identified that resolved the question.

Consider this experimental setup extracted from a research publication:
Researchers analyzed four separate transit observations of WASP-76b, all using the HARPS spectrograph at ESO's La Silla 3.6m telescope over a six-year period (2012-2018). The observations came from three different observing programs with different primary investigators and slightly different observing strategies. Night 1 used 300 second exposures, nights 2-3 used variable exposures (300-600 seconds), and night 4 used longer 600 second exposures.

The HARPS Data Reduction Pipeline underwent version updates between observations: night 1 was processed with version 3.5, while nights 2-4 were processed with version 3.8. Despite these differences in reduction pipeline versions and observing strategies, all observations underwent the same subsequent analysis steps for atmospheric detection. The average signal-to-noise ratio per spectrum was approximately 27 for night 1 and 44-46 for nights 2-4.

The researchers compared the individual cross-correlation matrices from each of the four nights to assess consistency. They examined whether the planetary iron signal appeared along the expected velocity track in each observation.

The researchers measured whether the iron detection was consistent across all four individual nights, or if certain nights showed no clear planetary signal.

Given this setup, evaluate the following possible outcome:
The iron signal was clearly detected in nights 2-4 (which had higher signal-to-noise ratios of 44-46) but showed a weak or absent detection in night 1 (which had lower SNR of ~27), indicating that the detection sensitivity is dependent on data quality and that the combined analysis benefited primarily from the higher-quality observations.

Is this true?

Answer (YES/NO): NO